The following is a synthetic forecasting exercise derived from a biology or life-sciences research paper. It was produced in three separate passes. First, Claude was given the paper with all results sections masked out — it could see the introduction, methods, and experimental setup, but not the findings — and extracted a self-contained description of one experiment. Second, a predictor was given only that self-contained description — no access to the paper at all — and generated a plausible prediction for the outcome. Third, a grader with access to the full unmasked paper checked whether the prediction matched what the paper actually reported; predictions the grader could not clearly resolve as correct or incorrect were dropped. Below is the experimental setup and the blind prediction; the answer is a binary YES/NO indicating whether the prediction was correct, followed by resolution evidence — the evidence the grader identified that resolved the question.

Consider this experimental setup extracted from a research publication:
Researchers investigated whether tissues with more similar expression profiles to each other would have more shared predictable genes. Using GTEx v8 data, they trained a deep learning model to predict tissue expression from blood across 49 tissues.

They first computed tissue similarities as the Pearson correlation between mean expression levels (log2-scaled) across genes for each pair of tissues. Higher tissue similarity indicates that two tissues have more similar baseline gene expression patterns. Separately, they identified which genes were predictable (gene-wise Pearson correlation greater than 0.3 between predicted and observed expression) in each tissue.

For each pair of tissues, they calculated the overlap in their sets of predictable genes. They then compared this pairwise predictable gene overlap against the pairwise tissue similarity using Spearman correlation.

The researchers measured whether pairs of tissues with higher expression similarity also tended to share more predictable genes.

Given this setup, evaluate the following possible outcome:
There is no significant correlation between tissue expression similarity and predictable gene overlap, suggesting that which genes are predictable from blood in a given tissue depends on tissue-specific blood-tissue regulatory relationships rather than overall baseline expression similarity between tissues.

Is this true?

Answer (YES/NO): NO